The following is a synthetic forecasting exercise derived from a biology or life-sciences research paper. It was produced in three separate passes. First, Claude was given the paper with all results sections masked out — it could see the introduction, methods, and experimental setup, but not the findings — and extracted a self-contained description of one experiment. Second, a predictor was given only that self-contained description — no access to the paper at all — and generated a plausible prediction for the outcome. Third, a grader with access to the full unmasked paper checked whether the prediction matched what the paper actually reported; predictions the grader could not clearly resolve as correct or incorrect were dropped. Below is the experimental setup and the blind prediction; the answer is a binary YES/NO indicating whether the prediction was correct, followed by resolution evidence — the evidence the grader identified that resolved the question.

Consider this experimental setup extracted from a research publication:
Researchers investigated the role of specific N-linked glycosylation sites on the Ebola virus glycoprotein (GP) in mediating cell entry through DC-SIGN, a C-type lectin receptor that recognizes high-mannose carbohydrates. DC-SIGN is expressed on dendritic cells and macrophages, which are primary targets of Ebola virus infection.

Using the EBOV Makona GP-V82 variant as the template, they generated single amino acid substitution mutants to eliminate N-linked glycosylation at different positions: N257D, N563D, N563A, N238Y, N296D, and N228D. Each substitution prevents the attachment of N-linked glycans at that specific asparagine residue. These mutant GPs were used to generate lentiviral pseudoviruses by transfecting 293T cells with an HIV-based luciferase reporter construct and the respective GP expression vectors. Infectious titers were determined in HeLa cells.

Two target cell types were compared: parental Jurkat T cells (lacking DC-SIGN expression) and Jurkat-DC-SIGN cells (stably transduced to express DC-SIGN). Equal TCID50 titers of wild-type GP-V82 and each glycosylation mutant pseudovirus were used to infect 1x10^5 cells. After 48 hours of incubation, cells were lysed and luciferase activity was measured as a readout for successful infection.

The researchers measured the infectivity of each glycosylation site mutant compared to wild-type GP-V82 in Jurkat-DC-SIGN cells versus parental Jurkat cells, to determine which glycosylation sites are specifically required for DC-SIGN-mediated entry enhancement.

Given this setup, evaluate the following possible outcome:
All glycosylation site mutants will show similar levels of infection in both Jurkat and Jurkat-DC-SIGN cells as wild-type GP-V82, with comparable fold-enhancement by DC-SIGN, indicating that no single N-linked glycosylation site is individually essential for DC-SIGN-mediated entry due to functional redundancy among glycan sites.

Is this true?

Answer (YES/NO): NO